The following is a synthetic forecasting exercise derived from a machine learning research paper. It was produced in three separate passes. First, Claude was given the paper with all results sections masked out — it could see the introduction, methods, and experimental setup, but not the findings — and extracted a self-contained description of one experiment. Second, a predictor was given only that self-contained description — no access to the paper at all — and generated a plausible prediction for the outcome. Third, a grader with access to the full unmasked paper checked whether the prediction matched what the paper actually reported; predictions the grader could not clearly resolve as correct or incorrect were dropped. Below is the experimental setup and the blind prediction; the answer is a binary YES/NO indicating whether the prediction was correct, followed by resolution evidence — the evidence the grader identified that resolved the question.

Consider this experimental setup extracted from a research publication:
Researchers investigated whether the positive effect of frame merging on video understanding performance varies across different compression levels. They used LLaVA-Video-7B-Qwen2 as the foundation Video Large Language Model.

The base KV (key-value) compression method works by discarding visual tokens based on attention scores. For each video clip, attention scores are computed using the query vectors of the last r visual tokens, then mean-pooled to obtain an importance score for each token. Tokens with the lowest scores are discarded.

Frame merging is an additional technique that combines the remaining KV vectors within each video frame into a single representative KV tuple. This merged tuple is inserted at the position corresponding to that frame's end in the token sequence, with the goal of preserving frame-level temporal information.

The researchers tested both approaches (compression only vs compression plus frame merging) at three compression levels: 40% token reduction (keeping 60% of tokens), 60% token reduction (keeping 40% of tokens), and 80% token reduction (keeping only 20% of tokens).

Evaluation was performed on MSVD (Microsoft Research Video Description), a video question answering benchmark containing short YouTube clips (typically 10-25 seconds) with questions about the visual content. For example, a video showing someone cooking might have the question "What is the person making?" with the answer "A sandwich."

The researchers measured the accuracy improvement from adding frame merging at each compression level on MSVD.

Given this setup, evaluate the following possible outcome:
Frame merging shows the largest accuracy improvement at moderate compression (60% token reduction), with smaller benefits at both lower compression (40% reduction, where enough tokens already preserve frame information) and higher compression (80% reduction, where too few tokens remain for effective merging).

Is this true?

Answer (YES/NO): YES